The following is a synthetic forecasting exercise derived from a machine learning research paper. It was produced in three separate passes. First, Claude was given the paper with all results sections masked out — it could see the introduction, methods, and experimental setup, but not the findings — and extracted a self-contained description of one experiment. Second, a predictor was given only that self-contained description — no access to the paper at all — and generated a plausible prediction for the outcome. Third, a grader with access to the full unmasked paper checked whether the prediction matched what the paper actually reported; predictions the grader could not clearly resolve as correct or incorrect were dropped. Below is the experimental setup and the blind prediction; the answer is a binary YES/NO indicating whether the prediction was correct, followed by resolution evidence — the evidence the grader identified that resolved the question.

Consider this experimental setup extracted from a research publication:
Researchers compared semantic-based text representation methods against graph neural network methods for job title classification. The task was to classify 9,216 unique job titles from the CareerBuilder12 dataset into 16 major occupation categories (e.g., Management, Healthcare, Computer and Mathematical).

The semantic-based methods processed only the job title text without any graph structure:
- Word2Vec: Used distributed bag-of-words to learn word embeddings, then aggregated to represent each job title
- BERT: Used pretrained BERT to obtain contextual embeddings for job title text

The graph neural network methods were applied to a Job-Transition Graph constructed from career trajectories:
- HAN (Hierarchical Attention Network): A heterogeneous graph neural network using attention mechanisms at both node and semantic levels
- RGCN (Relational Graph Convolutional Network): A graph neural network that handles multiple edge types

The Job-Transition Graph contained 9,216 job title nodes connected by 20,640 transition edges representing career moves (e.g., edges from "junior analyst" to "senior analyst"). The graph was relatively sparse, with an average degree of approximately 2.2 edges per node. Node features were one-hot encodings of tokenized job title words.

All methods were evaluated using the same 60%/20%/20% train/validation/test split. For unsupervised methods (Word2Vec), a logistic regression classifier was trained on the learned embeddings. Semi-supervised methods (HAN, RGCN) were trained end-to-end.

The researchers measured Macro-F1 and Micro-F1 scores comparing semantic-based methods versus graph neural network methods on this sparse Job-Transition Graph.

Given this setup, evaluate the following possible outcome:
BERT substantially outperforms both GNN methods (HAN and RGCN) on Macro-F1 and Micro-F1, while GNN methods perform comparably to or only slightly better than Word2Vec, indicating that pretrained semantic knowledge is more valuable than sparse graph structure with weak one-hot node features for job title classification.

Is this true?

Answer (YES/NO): NO